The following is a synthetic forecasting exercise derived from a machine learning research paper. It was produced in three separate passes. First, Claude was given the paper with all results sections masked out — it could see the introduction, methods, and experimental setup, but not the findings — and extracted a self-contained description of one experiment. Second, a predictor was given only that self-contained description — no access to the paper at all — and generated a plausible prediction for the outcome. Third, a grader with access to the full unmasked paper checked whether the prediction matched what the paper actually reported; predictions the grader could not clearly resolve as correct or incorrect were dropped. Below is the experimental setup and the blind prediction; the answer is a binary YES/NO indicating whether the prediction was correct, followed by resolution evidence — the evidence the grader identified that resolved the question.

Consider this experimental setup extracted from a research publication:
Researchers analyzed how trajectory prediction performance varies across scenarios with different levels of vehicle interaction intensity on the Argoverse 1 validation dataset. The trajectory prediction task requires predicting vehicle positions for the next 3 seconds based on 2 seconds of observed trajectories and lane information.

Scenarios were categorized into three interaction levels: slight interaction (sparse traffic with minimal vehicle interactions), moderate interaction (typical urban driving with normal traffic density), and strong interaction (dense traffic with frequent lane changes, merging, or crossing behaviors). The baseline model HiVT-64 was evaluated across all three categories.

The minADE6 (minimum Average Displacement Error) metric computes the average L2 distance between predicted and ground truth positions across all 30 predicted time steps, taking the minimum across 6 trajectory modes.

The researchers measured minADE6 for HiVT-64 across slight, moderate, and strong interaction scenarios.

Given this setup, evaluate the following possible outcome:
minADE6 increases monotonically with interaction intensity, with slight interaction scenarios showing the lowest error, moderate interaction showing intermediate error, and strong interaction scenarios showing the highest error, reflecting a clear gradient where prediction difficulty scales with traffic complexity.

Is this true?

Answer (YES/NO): YES